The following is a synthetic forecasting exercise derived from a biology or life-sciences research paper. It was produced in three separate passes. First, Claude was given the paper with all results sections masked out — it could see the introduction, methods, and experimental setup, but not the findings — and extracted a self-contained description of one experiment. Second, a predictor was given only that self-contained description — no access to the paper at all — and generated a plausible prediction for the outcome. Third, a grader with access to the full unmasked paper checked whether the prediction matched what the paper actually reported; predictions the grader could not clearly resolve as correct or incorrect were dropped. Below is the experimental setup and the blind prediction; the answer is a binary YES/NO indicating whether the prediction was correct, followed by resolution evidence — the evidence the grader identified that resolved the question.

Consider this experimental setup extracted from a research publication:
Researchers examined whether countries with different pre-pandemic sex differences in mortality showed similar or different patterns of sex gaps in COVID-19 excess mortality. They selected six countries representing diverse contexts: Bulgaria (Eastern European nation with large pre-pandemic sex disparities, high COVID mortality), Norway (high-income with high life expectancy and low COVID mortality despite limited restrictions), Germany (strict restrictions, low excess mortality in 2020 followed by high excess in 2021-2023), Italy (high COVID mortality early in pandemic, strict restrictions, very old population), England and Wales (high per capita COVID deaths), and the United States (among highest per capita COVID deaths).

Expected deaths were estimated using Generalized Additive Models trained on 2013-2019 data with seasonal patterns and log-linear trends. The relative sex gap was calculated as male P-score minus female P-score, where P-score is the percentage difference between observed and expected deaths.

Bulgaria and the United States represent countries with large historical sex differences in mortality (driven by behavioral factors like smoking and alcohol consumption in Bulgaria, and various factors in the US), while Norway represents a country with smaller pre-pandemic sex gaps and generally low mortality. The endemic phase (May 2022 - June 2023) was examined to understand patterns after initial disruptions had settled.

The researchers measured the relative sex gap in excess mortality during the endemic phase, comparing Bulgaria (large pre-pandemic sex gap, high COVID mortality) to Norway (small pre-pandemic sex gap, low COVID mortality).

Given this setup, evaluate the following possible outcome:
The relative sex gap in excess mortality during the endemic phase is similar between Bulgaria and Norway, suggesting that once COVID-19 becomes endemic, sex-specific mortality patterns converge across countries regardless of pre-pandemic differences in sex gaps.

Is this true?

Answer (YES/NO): NO